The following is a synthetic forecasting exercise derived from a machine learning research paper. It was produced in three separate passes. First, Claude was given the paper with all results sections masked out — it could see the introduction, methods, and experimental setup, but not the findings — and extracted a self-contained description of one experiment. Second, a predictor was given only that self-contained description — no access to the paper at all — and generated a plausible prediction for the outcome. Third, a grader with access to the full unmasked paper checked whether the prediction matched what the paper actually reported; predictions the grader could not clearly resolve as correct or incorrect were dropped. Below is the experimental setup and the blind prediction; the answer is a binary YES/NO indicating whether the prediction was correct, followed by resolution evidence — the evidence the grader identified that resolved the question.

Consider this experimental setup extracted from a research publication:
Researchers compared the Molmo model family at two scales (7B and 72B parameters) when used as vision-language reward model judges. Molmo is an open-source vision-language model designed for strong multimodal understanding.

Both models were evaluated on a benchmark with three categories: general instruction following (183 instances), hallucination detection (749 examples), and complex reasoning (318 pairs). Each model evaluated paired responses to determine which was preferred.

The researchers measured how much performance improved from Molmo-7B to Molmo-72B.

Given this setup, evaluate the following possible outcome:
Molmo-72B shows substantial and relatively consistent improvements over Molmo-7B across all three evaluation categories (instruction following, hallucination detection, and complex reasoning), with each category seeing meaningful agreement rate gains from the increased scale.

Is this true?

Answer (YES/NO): NO